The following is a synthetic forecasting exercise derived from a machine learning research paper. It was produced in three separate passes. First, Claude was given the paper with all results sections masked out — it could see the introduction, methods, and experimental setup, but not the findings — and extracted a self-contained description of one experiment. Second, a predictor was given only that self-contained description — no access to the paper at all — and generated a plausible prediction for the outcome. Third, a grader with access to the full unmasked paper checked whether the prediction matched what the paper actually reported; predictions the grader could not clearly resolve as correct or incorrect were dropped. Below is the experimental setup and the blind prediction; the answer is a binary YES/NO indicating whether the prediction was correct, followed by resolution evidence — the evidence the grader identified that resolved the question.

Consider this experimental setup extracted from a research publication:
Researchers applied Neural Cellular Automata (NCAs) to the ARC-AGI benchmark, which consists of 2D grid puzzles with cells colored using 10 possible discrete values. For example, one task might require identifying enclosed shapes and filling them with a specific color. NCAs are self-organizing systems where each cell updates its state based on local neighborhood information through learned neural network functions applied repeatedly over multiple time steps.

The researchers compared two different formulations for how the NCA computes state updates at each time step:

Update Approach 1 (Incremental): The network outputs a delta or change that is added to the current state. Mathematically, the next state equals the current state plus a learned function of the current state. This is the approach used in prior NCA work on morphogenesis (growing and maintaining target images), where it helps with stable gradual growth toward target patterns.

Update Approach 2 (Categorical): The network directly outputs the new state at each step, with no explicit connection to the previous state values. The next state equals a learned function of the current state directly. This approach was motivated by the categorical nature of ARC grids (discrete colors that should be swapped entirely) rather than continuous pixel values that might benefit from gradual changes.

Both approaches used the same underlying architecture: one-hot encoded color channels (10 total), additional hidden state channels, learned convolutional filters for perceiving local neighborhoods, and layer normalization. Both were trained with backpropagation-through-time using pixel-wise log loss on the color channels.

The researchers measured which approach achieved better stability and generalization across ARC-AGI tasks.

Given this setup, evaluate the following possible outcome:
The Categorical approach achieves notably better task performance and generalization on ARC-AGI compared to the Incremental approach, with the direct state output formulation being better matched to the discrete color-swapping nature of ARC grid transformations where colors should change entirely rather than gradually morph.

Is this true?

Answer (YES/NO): YES